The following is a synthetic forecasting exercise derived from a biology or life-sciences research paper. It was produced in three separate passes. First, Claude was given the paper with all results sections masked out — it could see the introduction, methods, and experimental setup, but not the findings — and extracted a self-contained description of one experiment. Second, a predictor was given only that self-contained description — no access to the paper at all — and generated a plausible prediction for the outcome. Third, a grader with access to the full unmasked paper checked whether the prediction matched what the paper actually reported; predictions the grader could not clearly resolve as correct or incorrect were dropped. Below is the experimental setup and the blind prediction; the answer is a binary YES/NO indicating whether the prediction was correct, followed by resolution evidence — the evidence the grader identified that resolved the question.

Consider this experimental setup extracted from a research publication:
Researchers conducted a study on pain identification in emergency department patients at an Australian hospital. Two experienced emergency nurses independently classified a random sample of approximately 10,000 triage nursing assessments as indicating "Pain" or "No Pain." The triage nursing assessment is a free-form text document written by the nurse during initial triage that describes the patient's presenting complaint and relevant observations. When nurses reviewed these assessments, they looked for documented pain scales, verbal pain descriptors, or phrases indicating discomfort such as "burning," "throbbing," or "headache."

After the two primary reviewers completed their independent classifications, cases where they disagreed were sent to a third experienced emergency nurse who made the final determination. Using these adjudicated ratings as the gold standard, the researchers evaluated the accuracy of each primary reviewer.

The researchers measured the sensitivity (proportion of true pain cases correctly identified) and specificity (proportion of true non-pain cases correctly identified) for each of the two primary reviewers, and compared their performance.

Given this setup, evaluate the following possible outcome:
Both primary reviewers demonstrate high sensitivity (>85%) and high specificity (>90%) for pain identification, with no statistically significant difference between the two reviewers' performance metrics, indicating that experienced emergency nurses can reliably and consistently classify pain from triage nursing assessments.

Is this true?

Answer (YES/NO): NO